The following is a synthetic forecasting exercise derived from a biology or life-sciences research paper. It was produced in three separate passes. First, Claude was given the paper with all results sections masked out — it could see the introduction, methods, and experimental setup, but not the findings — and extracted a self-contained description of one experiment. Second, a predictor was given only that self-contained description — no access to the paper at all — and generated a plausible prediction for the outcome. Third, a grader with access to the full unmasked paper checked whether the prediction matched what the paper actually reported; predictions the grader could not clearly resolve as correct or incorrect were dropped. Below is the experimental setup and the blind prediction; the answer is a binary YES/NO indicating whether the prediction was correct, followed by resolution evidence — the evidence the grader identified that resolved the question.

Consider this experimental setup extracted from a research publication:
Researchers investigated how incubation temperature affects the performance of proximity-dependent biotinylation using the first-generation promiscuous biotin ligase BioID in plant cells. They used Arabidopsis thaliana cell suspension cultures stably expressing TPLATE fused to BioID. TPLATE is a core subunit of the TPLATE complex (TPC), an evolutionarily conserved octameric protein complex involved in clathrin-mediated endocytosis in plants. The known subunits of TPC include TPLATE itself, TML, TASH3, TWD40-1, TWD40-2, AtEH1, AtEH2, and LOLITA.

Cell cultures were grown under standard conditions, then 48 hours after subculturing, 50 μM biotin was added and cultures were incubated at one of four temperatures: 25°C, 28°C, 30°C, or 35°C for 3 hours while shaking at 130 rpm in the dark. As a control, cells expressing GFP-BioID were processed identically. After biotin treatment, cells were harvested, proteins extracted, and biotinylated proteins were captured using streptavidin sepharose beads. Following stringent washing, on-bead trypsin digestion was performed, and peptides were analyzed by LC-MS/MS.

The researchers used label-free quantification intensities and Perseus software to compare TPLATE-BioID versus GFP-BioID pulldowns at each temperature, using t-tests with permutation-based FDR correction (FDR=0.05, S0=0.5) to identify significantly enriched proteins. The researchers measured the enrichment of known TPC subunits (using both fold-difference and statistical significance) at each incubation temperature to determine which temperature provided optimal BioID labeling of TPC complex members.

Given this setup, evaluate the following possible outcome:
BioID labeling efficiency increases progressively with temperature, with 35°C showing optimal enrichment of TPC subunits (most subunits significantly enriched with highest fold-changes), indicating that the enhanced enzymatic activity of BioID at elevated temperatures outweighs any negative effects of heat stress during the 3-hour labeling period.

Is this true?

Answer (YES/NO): NO